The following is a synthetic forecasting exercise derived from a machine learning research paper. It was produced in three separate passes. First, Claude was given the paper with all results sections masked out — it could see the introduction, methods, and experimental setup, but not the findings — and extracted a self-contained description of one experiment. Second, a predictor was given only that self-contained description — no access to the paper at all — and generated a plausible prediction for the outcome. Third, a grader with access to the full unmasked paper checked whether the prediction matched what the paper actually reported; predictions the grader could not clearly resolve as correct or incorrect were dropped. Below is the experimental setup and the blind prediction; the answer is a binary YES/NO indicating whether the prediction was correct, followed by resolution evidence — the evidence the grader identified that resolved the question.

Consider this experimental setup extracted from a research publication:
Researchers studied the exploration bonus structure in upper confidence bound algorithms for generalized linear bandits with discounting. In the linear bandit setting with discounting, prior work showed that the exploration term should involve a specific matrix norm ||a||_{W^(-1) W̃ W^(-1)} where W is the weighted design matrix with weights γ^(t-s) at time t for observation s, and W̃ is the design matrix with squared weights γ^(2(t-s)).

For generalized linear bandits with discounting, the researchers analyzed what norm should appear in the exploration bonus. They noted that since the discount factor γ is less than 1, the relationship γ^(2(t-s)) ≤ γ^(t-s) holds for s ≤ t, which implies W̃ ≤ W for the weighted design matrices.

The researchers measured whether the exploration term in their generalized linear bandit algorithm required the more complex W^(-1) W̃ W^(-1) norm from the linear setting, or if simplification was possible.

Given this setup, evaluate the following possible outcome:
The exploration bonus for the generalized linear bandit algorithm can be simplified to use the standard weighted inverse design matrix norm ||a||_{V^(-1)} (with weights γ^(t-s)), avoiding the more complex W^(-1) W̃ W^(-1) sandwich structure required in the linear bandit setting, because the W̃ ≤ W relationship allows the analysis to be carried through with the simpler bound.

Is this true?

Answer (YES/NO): YES